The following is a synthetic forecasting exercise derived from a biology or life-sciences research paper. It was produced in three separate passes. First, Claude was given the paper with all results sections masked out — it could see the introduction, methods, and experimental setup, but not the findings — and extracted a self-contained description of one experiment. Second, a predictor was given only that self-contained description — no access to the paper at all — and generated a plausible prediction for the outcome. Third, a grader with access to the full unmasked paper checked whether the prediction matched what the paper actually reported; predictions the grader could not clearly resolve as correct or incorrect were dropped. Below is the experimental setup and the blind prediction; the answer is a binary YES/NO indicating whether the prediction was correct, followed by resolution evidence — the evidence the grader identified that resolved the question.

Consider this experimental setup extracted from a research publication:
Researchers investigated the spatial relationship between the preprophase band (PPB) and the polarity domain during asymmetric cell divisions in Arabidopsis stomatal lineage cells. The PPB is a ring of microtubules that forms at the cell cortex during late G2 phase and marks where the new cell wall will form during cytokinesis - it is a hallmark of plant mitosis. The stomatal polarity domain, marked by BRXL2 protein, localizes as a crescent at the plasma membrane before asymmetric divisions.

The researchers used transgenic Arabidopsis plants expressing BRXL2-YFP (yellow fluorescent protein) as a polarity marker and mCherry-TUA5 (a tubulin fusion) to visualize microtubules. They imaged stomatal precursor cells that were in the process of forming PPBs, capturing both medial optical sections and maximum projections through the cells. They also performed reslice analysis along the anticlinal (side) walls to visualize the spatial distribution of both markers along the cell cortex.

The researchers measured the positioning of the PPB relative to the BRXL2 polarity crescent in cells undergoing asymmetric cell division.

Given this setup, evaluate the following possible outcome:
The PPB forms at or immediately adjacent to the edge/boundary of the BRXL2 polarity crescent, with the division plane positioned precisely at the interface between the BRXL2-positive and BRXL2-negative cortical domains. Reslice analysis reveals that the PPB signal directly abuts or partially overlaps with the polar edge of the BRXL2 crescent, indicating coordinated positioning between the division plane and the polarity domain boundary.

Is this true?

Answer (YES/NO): NO